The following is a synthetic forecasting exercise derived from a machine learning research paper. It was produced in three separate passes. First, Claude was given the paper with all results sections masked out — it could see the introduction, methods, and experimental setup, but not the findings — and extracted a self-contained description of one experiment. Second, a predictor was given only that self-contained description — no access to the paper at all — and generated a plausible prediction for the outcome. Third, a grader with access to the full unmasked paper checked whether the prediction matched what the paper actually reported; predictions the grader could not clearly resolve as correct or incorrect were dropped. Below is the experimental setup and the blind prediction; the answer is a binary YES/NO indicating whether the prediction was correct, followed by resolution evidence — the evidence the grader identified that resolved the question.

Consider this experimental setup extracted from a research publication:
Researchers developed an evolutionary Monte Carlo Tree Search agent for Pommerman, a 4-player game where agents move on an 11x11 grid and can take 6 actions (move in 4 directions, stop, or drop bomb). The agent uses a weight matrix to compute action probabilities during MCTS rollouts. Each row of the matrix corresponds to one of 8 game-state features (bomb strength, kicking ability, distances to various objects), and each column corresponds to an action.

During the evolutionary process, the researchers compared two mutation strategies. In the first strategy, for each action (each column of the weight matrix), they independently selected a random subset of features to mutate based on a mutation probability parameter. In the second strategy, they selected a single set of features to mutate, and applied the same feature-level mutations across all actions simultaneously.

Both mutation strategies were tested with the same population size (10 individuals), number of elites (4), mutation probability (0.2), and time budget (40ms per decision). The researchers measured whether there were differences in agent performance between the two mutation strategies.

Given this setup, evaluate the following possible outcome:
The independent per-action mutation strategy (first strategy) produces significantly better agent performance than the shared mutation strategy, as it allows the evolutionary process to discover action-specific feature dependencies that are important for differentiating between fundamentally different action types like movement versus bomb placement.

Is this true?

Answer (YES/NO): NO